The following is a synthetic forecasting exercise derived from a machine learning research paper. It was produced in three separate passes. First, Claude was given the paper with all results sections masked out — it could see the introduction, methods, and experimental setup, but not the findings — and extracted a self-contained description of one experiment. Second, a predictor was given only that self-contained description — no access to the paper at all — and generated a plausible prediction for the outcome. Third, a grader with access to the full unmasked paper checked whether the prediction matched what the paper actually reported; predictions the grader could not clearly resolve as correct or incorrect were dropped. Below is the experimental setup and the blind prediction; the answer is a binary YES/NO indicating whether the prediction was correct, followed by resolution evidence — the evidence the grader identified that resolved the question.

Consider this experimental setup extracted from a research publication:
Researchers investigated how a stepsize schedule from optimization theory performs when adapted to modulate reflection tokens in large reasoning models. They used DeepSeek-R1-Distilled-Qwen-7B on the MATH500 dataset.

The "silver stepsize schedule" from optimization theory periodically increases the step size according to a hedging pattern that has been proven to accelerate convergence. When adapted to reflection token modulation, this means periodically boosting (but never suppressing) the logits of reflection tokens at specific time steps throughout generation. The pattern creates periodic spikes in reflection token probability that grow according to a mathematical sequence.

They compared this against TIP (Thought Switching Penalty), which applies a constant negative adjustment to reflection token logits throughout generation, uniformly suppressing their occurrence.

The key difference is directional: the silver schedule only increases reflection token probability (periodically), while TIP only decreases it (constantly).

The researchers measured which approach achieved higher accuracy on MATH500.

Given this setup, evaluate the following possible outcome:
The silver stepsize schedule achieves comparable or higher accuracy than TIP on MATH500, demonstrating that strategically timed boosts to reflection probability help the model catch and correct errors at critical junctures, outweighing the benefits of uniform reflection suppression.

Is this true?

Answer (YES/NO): YES